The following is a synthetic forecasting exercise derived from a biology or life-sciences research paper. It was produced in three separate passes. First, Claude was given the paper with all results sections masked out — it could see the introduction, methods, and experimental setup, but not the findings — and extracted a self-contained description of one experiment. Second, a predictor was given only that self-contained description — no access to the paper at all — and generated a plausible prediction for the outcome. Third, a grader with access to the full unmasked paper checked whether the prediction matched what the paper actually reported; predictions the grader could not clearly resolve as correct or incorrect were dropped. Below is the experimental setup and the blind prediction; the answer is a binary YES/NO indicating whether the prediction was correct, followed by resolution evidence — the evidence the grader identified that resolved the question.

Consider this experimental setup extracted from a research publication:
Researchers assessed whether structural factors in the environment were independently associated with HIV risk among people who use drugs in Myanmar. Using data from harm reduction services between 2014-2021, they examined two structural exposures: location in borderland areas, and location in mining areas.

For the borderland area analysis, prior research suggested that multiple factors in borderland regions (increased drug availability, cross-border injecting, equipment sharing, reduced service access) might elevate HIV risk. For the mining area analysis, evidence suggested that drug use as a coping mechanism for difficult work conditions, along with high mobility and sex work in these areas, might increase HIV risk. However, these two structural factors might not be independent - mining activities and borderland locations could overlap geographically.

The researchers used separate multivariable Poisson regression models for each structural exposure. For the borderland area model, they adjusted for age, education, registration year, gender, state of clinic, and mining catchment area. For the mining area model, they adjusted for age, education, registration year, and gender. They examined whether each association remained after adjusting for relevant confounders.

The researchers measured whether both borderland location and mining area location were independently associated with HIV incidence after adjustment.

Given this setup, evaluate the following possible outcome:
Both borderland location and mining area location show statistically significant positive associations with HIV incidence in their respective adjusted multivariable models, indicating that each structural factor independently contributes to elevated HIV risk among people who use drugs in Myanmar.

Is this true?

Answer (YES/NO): NO